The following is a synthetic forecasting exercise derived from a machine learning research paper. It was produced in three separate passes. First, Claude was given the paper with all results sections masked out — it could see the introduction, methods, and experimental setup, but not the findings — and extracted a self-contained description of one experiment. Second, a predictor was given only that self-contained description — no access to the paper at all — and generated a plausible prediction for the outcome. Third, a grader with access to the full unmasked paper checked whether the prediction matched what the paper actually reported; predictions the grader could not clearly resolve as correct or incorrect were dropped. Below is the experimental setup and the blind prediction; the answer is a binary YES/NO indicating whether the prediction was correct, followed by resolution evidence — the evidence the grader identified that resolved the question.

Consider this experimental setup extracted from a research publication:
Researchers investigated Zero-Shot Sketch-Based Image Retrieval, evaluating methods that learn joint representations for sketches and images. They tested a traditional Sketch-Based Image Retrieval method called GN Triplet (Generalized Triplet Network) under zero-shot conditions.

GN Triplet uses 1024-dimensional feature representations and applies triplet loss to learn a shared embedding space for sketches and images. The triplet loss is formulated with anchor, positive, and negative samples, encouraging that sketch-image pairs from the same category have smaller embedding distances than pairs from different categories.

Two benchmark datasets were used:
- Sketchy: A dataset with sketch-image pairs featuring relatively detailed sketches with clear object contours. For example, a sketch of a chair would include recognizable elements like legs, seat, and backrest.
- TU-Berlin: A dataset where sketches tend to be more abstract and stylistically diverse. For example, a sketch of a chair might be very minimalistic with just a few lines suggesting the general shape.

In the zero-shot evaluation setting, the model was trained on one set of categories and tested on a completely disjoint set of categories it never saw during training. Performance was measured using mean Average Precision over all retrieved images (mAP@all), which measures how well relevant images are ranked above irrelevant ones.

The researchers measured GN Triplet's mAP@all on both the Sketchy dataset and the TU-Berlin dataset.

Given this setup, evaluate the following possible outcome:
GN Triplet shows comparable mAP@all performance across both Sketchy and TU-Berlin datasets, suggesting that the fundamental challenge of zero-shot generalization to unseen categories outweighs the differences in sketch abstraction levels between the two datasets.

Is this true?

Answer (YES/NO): NO